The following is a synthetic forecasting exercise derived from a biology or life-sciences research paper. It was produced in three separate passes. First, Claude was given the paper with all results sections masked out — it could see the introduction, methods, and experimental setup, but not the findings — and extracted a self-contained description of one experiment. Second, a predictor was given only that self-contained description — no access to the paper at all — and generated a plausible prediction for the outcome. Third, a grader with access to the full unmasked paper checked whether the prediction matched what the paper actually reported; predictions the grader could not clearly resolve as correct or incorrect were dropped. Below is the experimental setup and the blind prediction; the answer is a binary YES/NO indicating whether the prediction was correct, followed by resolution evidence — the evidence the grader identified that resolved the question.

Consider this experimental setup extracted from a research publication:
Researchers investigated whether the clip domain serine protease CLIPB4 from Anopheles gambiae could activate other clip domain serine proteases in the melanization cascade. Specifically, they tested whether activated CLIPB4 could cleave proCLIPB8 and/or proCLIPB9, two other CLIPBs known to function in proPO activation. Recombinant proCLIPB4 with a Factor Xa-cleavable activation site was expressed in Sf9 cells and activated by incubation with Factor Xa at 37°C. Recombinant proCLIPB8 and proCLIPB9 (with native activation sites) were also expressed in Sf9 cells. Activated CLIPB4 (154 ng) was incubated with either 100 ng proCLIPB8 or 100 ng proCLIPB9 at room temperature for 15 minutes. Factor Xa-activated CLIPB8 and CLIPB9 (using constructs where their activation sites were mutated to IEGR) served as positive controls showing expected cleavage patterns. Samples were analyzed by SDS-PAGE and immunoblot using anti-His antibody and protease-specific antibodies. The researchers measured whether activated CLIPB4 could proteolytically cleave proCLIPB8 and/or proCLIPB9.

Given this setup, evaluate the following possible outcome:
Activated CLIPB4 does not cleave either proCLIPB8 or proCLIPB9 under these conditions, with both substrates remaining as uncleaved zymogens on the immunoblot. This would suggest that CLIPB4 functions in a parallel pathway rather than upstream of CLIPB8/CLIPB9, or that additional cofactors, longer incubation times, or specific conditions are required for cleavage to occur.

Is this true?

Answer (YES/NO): NO